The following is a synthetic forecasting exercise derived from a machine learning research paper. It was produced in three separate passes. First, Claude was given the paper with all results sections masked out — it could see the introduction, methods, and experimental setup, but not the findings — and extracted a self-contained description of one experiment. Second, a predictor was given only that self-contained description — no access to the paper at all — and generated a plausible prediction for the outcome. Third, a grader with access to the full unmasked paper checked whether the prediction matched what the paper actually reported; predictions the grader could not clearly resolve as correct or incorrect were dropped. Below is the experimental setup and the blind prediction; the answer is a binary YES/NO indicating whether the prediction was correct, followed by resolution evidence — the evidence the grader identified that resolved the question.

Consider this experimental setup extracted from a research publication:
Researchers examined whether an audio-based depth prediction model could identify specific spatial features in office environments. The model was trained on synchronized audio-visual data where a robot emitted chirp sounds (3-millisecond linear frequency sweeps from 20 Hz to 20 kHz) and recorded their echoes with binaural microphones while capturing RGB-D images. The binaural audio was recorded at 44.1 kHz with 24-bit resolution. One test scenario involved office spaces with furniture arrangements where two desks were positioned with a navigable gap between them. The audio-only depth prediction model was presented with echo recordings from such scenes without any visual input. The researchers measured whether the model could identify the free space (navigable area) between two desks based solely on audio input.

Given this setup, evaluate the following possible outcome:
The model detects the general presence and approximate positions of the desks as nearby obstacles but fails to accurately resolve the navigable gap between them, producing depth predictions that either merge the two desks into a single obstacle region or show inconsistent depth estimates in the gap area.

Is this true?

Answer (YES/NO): NO